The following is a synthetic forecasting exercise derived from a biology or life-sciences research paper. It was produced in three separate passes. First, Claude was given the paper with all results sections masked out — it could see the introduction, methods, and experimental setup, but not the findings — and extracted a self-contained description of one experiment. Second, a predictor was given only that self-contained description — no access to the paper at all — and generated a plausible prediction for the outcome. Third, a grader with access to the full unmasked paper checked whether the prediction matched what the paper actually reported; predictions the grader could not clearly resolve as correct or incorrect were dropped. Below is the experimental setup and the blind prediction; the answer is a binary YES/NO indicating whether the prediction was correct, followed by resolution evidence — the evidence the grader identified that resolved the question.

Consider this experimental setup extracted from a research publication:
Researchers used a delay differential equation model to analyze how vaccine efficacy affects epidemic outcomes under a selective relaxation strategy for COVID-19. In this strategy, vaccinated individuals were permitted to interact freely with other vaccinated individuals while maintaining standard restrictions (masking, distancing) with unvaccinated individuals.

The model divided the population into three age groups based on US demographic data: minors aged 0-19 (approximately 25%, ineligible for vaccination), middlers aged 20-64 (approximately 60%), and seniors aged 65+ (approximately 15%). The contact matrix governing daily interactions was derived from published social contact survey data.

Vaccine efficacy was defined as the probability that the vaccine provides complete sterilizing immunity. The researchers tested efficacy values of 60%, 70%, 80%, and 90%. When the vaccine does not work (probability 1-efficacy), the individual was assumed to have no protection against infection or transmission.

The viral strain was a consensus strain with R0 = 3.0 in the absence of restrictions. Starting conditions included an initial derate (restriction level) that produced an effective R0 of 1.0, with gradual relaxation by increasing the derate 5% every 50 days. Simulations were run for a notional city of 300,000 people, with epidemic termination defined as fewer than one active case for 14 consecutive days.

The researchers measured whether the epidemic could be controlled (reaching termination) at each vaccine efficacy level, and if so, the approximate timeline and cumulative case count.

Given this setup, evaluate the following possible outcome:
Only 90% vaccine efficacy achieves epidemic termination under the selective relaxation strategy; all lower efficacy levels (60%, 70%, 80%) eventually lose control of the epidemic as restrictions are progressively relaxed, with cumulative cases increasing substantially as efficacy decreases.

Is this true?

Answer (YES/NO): YES